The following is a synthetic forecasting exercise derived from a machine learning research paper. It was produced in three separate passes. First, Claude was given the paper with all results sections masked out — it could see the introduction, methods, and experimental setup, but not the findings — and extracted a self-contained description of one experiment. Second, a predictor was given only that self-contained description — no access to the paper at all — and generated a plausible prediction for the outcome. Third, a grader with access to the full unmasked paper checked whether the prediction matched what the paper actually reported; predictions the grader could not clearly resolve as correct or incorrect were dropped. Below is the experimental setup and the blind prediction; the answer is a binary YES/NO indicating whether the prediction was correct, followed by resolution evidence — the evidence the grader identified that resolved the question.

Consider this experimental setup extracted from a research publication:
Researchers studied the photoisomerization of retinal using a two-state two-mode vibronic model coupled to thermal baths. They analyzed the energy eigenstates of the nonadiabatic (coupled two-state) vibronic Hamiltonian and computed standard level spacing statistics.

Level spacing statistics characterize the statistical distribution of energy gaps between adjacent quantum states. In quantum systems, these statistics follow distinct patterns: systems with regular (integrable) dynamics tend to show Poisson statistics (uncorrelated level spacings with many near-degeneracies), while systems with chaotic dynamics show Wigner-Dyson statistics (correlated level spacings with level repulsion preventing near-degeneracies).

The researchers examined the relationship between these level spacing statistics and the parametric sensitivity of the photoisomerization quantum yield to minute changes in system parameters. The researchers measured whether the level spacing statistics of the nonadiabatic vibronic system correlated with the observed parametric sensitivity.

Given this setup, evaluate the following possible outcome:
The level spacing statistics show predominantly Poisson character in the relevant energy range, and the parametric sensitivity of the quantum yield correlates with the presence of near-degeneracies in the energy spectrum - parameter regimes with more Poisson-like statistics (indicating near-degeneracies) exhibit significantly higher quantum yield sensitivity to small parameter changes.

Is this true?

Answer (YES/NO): NO